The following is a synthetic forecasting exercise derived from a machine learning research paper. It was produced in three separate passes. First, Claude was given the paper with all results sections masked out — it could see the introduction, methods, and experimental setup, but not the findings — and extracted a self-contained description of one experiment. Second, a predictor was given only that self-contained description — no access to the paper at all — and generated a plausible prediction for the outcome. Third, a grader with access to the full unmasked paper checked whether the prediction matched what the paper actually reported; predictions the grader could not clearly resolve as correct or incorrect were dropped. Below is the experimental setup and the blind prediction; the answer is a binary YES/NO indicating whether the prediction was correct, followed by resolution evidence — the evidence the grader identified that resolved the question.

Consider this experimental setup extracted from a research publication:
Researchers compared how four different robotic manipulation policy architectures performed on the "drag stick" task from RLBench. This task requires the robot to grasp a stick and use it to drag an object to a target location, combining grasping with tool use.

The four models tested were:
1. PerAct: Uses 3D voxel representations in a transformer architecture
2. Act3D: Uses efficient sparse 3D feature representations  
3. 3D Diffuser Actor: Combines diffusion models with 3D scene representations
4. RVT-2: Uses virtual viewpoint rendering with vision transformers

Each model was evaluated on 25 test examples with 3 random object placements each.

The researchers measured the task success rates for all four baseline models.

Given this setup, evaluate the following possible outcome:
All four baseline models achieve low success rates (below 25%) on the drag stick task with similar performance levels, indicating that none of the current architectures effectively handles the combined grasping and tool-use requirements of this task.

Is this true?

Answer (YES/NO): NO